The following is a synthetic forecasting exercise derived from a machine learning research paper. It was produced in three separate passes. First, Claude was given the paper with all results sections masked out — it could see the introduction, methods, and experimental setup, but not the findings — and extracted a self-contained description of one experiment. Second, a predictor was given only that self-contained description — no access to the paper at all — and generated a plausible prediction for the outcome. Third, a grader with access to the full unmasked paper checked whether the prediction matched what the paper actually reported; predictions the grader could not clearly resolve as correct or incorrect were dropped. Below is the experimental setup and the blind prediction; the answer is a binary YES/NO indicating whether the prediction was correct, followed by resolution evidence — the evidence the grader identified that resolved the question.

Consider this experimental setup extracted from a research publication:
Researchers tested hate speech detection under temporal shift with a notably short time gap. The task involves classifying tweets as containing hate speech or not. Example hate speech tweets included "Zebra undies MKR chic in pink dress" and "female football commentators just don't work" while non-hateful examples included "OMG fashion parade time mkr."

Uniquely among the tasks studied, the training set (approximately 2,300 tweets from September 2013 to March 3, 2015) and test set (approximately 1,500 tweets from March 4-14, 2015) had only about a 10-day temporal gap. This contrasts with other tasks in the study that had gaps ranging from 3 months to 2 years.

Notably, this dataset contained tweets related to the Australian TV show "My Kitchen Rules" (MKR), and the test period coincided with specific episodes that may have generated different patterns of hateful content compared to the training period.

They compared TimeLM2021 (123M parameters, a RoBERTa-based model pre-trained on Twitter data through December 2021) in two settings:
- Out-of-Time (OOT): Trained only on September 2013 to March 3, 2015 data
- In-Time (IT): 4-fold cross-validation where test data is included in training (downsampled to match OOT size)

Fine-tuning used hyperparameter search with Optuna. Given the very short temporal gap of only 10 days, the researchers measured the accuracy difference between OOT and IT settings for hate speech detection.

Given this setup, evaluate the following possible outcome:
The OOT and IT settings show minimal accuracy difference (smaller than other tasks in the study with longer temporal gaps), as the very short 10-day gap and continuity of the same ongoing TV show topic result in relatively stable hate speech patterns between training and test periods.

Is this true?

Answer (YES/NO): NO